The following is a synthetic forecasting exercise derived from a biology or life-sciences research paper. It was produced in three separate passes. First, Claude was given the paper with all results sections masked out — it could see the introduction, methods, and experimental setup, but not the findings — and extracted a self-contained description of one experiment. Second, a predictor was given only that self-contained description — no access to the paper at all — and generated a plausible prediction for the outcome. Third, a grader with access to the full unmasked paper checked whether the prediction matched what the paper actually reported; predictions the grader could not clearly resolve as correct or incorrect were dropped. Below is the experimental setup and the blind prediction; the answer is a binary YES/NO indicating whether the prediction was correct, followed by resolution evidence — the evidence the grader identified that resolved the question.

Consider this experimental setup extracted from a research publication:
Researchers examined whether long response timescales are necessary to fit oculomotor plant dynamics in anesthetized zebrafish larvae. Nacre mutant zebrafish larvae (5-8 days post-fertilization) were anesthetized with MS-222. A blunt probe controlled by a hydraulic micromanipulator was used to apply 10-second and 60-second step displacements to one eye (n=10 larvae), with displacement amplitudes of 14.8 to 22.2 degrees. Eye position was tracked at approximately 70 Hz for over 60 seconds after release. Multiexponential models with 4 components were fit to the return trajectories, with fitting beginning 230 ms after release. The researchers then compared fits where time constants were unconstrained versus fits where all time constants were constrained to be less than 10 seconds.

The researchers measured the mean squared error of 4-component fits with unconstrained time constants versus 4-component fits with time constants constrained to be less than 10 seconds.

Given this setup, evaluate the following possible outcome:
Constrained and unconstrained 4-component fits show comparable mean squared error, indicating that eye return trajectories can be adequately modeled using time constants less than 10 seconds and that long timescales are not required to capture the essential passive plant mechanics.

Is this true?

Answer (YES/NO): NO